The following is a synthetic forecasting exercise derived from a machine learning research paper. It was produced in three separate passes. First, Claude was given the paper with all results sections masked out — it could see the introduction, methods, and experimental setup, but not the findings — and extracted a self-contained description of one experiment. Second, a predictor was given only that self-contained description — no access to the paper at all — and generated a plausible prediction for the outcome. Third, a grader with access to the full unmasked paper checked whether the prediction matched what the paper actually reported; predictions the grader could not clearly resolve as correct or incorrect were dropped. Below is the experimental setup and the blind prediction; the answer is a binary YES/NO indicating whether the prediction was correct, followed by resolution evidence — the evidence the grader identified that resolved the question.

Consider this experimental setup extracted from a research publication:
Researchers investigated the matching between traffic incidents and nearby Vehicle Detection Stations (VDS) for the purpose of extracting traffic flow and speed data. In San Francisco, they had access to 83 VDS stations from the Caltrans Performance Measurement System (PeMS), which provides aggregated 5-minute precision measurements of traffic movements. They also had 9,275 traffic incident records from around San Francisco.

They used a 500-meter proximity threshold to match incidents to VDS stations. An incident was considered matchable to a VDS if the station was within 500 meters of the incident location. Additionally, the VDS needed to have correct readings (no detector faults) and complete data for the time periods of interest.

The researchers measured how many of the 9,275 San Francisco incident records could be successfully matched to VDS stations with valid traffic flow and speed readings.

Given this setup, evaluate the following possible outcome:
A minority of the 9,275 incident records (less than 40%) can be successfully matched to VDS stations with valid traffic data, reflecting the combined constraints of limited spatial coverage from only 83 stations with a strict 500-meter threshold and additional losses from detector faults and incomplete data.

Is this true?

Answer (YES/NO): YES